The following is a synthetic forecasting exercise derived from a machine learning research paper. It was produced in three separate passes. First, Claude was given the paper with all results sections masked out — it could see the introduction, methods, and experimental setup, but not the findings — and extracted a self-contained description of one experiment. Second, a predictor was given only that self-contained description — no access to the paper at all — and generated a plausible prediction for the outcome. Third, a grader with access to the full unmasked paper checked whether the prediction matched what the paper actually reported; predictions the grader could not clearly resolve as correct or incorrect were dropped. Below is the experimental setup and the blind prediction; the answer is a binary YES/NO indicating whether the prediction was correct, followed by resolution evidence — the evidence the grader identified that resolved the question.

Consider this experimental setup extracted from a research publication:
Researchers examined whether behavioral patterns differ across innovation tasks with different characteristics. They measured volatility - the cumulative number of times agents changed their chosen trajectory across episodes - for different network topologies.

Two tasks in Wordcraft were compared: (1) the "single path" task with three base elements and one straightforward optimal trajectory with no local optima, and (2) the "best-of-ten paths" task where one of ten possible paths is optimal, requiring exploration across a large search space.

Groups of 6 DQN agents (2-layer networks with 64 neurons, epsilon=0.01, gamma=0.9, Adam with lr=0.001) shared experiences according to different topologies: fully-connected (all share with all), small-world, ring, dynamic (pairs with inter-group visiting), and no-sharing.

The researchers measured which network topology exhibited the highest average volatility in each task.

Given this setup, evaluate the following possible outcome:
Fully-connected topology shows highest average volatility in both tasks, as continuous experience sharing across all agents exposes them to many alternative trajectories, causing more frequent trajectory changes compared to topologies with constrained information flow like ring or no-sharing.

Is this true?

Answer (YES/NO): NO